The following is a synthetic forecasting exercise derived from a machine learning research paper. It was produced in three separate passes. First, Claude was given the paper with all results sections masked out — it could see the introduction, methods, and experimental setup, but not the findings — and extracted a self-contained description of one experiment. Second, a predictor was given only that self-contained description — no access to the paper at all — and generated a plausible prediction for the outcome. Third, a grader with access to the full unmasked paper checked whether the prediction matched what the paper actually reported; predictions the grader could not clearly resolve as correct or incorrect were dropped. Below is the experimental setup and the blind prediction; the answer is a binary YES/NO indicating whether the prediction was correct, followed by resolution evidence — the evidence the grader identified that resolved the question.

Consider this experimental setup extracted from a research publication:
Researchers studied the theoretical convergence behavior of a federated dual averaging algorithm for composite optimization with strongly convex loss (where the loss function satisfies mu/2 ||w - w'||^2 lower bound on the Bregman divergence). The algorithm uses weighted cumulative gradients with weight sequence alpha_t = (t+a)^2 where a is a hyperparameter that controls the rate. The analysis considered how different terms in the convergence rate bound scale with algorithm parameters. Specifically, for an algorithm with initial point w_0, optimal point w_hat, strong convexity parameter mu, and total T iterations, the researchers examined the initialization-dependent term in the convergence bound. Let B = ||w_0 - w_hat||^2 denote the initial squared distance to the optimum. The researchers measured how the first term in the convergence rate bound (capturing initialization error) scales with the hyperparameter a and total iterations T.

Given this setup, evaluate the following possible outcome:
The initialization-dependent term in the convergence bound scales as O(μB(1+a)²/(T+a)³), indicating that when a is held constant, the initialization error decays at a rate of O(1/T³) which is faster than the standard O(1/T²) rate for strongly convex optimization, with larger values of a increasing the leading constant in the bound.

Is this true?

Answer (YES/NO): NO